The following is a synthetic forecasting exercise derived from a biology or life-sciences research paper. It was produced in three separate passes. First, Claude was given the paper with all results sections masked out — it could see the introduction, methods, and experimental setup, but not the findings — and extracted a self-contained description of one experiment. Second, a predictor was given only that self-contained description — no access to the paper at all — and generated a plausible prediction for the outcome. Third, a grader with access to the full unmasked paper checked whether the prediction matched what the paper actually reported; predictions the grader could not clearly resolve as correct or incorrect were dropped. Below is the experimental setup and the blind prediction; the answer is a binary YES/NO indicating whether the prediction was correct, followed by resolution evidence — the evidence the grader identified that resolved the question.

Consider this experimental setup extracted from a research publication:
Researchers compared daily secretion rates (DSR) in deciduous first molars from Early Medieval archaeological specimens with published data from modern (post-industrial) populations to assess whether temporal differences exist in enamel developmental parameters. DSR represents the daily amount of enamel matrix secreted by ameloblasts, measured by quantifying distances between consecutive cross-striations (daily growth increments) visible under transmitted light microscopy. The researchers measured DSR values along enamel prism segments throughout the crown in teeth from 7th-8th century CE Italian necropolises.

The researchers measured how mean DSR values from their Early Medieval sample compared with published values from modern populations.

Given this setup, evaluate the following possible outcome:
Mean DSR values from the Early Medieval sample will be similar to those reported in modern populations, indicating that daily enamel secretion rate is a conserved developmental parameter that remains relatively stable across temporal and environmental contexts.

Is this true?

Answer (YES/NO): NO